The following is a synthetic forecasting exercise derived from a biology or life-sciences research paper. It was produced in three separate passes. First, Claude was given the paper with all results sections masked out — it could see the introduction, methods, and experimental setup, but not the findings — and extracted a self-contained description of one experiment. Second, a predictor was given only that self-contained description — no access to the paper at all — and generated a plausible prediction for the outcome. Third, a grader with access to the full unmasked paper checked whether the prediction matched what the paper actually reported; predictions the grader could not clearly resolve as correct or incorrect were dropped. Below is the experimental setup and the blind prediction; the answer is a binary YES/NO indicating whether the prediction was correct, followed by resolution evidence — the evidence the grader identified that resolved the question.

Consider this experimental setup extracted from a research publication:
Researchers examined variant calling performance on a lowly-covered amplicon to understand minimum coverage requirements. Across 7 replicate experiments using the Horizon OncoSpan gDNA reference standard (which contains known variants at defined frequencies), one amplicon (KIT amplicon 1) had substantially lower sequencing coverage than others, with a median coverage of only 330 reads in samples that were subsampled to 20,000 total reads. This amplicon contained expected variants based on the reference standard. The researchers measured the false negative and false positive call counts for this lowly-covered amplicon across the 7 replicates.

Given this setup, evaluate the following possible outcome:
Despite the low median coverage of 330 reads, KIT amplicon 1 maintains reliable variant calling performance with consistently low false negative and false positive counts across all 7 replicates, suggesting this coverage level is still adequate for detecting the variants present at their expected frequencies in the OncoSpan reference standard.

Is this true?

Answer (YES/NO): YES